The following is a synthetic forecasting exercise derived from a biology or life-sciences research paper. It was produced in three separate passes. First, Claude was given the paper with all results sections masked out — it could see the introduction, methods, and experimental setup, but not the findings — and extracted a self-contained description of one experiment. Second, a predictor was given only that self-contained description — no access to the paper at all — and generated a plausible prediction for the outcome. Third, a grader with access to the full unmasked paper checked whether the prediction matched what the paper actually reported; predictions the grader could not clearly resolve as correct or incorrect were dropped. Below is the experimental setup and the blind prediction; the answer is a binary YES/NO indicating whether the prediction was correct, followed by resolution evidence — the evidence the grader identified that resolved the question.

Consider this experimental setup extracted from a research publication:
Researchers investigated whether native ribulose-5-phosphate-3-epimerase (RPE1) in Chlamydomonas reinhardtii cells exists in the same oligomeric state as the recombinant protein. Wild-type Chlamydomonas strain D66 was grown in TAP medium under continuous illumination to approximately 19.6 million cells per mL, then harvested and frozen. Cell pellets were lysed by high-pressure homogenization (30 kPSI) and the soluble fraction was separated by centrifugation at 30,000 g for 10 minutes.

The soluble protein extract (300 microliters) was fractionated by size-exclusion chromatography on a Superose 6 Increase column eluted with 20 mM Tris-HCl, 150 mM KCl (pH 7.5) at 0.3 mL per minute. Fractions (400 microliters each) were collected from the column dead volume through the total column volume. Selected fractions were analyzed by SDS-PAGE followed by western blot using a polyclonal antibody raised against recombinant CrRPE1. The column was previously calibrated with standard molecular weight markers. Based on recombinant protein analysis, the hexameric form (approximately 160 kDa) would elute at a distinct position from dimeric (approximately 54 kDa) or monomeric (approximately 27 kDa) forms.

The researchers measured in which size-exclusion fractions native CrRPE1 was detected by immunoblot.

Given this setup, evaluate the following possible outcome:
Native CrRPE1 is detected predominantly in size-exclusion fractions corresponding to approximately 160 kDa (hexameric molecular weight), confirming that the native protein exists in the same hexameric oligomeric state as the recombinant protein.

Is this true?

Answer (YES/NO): YES